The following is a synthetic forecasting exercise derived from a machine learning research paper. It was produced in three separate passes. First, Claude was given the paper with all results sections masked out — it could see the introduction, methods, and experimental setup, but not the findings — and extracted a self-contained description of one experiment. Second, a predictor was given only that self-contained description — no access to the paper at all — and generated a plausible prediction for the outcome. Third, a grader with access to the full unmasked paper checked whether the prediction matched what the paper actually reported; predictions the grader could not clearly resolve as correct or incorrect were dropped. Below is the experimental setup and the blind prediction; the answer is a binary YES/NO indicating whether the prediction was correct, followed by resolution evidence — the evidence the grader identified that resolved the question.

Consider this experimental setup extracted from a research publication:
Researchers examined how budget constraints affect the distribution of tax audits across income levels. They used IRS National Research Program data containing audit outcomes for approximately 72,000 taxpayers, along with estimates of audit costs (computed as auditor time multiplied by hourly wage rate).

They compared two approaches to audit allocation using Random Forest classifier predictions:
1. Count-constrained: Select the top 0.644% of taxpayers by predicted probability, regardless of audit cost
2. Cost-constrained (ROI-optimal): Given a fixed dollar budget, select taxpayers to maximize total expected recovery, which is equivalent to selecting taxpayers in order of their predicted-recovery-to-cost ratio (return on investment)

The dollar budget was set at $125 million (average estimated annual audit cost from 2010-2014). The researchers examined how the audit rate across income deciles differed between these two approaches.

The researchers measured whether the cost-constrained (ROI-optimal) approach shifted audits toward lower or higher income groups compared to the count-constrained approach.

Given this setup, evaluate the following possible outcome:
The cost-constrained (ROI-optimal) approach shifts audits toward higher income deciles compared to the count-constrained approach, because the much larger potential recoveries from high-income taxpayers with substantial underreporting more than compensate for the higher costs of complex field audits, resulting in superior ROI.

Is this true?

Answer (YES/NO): NO